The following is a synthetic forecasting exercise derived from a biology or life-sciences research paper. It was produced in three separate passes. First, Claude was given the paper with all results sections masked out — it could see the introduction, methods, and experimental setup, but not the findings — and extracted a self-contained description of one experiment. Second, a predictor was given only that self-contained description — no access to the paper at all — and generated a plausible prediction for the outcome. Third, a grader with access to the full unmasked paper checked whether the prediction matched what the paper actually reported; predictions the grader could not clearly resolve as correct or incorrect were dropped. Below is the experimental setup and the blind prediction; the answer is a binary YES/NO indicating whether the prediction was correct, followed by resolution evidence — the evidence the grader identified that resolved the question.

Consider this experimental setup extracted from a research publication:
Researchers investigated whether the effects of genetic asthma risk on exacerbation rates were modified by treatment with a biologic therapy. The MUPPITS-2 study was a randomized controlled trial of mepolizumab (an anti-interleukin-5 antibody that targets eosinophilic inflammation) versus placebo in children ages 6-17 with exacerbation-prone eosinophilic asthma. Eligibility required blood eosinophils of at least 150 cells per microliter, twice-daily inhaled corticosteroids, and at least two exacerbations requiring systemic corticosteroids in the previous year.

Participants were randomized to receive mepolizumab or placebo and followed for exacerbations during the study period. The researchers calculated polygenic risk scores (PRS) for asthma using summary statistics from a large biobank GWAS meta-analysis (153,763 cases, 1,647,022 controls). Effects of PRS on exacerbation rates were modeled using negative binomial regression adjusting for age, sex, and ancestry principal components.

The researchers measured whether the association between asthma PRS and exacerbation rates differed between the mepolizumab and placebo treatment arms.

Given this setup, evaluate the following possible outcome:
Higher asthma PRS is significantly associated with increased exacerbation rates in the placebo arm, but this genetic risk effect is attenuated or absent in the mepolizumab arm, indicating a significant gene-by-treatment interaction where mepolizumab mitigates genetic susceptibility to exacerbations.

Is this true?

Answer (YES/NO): YES